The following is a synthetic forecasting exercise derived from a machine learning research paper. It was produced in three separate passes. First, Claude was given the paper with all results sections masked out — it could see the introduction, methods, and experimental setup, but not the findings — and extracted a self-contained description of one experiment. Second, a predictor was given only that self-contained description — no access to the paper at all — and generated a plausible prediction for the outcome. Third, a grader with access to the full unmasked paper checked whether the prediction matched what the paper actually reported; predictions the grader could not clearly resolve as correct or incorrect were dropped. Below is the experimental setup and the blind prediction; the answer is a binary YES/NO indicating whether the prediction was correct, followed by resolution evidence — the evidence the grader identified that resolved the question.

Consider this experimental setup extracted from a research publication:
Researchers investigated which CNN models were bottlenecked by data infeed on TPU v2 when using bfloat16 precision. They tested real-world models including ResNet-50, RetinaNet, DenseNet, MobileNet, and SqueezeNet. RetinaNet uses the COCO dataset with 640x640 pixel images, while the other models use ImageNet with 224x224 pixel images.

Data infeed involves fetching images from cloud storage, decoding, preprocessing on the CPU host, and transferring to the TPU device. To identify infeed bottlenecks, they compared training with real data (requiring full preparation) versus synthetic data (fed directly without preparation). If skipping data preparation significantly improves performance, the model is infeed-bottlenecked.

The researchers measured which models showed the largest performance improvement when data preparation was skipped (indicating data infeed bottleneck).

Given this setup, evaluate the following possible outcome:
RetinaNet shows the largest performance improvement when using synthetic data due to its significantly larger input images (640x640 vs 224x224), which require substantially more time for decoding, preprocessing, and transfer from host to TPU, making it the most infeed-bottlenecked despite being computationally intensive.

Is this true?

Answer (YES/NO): NO